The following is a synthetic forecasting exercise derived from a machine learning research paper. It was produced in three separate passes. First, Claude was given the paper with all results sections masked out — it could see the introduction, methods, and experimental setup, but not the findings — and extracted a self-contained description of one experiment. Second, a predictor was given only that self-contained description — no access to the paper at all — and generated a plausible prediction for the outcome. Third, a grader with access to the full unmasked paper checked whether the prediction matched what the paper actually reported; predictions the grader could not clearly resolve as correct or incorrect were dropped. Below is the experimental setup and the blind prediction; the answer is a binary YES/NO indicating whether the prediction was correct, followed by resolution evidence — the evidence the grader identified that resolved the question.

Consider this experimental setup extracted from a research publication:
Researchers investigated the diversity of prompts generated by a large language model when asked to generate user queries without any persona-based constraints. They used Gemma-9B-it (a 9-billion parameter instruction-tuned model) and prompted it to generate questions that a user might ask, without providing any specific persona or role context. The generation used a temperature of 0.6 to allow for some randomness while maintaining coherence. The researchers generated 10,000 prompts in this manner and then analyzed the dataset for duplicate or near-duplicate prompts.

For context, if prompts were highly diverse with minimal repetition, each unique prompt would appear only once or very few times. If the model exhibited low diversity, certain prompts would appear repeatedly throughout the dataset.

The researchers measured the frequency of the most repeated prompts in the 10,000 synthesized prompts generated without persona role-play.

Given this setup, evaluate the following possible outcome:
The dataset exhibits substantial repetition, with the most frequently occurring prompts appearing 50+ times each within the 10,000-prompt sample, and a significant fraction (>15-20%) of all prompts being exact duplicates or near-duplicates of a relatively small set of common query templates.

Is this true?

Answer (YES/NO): YES